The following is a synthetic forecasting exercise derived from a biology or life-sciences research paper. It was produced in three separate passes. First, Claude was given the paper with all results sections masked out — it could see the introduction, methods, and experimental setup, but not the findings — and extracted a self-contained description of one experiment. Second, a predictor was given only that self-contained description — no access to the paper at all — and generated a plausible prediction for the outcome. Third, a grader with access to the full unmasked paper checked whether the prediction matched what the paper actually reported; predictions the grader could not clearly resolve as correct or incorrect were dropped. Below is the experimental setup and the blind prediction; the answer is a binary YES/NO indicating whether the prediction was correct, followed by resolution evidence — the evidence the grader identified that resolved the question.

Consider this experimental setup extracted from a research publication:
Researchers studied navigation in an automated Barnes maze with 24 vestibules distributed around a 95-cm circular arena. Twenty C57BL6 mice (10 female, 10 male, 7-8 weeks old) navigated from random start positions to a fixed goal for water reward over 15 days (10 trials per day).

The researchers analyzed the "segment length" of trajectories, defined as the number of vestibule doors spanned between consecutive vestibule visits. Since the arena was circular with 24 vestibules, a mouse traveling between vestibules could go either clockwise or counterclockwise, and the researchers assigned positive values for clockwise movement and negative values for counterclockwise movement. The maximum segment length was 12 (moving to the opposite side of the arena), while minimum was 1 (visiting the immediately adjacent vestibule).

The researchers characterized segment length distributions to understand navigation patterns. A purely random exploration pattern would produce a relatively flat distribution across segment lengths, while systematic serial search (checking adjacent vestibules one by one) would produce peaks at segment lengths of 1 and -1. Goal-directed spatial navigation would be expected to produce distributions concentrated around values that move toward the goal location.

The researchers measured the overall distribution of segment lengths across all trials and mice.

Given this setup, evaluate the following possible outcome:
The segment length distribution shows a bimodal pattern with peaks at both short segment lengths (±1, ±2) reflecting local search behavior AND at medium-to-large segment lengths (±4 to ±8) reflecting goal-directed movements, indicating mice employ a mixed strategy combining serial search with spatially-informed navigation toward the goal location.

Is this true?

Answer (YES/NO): NO